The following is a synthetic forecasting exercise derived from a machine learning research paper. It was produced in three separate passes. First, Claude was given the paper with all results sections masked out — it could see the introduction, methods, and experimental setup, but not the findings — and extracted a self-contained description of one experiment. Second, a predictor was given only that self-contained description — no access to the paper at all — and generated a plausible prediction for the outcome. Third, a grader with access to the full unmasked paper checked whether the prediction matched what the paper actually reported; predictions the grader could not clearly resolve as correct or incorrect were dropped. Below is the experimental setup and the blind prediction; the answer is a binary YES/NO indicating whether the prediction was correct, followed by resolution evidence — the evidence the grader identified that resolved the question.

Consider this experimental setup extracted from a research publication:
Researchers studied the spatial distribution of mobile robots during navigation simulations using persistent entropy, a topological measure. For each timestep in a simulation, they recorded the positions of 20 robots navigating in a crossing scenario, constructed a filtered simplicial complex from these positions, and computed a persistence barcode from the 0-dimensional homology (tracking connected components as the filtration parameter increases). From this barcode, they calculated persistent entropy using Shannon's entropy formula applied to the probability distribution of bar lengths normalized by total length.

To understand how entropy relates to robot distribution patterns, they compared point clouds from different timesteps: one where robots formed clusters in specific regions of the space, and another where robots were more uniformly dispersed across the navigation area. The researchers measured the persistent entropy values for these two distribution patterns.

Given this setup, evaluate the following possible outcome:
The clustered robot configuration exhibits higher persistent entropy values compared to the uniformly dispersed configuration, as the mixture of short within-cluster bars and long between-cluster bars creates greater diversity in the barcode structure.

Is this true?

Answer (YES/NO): NO